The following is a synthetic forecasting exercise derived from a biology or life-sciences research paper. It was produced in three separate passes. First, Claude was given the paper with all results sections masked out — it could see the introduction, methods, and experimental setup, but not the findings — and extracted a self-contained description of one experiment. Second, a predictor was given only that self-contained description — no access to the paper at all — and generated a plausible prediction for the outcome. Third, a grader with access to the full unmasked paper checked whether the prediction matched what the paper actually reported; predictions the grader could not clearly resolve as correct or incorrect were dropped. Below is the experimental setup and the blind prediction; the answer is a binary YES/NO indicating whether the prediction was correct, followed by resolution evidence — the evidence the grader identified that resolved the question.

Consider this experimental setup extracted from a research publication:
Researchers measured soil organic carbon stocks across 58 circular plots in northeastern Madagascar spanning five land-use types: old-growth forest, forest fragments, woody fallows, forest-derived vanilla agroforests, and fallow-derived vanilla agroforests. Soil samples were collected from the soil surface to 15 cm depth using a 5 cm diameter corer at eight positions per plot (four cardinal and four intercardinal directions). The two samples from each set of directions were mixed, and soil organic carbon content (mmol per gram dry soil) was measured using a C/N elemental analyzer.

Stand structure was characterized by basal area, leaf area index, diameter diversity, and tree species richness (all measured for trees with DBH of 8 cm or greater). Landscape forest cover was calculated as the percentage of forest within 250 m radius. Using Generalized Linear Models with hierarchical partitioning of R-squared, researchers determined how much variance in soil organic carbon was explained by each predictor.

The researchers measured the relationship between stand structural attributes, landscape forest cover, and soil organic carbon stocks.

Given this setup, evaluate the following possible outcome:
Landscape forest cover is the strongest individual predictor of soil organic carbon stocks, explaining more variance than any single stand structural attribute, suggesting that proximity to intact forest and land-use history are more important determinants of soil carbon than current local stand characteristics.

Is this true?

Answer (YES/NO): NO